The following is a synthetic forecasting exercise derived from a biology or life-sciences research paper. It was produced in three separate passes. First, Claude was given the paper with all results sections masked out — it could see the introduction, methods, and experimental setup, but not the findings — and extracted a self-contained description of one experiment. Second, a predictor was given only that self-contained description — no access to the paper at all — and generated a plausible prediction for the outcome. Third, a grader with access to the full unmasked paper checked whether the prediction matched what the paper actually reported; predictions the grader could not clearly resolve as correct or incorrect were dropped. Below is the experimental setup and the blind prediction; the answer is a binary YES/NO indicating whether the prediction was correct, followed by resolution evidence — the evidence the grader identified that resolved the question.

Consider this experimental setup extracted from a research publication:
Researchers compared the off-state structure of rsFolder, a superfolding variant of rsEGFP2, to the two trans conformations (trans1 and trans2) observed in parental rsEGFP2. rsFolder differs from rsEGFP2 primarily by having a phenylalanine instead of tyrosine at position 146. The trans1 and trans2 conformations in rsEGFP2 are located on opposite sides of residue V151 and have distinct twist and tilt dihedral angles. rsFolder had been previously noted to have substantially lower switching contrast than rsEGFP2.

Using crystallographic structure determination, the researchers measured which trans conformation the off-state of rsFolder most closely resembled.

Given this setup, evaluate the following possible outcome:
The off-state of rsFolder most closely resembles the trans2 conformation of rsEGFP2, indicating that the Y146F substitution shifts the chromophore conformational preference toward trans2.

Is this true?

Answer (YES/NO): YES